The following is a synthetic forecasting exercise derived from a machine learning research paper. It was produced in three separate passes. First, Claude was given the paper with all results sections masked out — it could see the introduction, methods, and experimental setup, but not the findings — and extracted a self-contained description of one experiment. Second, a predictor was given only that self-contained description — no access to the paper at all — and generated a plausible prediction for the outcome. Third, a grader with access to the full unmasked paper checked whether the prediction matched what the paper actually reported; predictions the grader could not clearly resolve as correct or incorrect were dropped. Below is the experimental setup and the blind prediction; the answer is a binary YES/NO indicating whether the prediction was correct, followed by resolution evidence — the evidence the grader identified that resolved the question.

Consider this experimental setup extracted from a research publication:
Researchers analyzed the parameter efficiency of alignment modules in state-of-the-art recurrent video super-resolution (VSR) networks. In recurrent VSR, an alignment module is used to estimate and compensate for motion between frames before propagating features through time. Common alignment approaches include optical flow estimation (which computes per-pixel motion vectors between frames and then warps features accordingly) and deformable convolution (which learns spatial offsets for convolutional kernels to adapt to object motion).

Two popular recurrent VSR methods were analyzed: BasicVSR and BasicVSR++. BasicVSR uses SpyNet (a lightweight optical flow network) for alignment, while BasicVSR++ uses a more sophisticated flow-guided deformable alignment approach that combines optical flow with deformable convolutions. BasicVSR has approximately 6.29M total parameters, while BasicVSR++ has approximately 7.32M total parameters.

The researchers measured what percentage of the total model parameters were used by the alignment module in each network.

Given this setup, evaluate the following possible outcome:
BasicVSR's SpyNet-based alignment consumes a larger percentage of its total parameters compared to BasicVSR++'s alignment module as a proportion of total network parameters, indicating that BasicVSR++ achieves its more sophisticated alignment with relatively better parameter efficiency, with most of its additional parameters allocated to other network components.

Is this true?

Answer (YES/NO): NO